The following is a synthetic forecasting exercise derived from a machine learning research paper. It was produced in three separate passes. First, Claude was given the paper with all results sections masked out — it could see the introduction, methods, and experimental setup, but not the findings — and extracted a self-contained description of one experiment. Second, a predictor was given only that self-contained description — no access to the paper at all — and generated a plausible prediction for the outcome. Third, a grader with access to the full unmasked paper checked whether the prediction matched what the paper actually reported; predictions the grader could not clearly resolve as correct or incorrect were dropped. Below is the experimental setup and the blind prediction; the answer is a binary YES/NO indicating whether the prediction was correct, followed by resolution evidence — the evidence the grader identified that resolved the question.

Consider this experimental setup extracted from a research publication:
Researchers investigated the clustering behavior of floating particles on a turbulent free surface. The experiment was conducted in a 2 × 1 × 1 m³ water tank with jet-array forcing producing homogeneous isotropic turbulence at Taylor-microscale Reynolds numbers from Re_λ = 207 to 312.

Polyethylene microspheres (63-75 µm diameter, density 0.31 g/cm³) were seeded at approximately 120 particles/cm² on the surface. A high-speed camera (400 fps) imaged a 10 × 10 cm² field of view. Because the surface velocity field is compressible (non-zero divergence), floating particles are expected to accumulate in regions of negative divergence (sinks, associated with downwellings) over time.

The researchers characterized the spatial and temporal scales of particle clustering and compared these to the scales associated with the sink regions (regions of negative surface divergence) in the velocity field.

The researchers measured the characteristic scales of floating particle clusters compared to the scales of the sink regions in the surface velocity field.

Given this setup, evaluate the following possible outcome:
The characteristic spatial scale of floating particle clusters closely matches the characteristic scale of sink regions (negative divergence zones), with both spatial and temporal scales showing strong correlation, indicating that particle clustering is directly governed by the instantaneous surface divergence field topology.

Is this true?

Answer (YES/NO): NO